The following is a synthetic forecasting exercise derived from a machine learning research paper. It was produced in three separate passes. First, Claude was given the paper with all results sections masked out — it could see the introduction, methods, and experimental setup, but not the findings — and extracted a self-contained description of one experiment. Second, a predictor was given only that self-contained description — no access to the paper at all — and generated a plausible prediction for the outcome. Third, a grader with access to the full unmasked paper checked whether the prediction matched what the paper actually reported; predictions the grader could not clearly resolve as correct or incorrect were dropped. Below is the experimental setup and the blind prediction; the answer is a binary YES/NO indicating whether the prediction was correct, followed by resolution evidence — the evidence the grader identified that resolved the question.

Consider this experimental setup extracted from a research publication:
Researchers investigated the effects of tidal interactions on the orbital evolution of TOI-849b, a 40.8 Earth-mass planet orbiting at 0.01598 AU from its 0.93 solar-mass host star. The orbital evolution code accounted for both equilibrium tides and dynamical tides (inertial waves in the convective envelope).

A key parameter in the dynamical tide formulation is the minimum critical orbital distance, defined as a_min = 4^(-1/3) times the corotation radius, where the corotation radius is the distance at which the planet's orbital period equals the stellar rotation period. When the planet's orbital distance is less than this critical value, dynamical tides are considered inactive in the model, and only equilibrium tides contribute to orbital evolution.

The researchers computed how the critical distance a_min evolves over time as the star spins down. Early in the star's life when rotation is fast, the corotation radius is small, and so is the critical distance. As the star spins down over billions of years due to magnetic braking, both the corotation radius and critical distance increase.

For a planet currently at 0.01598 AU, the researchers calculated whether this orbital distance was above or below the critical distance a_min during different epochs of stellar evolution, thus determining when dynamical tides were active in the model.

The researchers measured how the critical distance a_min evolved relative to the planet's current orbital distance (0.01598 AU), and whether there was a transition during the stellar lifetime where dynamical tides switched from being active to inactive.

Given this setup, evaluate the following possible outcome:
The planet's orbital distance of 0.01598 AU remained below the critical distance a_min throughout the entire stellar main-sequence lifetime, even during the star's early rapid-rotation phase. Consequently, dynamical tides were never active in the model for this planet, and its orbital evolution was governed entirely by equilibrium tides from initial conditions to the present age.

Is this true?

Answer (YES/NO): YES